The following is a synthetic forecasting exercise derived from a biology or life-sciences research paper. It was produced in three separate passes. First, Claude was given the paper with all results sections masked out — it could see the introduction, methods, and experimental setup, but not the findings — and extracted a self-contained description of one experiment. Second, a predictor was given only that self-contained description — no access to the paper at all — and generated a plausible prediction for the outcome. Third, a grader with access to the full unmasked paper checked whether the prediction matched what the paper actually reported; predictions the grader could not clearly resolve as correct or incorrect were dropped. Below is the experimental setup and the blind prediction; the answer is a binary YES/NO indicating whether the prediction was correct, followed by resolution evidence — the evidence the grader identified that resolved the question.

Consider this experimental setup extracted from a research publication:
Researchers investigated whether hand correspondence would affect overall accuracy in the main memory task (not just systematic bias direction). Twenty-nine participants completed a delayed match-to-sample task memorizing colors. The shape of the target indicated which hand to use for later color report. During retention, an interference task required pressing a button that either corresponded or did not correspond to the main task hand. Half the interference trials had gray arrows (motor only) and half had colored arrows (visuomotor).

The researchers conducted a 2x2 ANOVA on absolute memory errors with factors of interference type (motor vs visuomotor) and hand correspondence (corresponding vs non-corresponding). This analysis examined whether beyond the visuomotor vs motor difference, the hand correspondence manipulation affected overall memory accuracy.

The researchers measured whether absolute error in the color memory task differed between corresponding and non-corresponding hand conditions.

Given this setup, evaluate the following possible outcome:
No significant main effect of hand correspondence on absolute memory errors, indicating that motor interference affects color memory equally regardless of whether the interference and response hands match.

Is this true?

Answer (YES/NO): NO